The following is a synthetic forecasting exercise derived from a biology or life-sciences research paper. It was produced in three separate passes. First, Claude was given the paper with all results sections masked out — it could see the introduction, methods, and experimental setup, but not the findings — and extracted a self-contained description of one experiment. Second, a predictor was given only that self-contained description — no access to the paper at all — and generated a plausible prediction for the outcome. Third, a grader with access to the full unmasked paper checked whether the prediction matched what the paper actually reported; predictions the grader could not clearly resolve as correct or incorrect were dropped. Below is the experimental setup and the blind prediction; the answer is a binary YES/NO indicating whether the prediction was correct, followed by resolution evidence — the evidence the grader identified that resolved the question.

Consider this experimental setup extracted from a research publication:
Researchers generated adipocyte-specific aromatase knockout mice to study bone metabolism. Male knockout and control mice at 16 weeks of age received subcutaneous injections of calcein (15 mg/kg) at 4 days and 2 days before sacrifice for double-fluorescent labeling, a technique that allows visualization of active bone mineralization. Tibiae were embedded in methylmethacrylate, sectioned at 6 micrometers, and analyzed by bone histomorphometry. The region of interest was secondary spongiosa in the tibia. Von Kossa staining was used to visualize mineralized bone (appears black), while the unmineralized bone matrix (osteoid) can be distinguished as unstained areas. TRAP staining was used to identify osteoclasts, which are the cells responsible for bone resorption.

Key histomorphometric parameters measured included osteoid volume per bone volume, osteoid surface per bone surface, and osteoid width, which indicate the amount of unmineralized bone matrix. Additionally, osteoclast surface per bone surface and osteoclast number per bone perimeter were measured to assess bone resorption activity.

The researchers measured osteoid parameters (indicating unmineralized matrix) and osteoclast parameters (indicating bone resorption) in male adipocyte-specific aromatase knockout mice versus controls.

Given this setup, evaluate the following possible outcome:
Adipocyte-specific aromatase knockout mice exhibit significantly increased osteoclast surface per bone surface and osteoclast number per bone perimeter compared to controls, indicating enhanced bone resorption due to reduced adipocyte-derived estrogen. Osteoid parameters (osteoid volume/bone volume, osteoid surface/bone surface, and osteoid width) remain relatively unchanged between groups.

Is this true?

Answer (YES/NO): NO